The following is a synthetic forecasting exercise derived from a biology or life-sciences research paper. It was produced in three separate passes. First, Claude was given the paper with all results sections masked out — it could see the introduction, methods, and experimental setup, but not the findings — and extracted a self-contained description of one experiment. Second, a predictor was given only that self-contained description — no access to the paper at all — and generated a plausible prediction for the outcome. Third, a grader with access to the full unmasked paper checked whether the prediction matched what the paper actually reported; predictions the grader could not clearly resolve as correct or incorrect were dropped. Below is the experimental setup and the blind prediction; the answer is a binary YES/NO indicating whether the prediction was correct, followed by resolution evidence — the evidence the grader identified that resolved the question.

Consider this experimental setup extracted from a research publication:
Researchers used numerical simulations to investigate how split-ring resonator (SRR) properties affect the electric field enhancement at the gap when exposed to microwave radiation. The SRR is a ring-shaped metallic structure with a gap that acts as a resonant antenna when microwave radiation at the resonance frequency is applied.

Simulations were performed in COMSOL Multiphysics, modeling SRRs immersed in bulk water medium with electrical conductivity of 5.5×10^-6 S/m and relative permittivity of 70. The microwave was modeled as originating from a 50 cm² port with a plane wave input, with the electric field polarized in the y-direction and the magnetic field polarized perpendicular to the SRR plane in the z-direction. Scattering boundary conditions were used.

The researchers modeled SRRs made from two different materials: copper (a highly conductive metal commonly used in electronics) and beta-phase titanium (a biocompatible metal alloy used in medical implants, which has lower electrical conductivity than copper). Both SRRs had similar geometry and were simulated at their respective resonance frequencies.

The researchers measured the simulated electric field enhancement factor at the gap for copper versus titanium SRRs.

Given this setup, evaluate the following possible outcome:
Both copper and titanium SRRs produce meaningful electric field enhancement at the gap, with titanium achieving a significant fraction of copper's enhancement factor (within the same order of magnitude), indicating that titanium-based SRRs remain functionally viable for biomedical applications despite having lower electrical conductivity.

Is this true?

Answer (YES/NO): YES